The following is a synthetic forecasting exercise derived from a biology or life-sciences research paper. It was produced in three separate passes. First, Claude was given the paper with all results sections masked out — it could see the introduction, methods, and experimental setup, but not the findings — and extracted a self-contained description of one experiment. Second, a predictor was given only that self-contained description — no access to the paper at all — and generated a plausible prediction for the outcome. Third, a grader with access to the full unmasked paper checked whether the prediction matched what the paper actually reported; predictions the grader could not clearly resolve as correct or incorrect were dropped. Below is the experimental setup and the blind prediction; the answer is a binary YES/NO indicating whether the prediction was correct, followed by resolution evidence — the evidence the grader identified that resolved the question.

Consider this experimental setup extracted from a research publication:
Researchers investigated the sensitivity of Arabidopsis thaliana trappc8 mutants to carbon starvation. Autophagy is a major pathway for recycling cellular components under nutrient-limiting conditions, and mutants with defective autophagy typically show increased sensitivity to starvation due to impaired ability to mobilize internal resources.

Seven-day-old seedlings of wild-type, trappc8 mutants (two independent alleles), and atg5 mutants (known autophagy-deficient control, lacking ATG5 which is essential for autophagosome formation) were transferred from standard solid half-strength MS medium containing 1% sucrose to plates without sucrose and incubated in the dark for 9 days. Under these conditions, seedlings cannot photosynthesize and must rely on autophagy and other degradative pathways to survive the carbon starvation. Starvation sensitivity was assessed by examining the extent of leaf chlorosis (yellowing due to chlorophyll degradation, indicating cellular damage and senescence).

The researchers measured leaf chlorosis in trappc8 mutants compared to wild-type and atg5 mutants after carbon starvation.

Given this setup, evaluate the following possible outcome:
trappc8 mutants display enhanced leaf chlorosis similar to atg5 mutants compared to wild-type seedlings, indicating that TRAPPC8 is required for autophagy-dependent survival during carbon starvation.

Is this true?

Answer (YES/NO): NO